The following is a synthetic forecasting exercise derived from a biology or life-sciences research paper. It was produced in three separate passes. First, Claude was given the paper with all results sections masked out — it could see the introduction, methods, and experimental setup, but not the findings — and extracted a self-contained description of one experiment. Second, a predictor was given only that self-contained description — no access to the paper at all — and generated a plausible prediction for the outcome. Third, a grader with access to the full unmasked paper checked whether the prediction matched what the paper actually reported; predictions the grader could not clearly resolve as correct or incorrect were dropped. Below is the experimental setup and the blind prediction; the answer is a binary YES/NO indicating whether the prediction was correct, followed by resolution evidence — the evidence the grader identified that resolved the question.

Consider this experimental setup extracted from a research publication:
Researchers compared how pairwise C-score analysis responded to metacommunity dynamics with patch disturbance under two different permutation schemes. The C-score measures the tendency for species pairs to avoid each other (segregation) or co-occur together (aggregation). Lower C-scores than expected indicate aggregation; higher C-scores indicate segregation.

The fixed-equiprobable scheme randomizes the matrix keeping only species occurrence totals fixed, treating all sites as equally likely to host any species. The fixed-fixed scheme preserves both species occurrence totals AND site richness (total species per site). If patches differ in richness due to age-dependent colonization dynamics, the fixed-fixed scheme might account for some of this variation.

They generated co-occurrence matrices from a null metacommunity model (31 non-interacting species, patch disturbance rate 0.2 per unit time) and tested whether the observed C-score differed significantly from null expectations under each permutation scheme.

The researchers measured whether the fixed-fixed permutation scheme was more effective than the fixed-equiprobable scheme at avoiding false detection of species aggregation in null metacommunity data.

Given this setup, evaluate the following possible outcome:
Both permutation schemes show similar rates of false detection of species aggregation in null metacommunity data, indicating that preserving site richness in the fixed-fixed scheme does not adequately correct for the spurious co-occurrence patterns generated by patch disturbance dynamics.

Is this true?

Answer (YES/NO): NO